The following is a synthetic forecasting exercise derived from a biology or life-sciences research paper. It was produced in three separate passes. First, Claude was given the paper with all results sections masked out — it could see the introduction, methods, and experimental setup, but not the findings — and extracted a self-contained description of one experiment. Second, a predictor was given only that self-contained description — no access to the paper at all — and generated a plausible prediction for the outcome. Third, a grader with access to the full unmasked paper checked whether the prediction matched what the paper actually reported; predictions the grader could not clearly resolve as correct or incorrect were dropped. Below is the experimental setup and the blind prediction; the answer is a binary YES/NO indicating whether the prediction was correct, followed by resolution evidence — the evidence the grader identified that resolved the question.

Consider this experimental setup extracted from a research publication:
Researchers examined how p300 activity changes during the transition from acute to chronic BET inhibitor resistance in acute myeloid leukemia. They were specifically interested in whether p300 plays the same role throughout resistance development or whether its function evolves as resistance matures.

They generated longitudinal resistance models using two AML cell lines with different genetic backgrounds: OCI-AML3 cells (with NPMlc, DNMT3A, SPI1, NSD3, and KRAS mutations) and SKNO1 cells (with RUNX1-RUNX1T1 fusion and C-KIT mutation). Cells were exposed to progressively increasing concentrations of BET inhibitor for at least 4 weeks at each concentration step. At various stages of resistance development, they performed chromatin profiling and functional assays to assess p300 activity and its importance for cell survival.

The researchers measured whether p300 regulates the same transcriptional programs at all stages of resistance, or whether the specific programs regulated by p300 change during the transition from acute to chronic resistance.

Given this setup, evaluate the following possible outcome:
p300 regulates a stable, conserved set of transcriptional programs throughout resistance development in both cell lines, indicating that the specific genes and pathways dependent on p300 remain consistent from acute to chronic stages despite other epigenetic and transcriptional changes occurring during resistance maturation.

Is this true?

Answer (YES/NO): NO